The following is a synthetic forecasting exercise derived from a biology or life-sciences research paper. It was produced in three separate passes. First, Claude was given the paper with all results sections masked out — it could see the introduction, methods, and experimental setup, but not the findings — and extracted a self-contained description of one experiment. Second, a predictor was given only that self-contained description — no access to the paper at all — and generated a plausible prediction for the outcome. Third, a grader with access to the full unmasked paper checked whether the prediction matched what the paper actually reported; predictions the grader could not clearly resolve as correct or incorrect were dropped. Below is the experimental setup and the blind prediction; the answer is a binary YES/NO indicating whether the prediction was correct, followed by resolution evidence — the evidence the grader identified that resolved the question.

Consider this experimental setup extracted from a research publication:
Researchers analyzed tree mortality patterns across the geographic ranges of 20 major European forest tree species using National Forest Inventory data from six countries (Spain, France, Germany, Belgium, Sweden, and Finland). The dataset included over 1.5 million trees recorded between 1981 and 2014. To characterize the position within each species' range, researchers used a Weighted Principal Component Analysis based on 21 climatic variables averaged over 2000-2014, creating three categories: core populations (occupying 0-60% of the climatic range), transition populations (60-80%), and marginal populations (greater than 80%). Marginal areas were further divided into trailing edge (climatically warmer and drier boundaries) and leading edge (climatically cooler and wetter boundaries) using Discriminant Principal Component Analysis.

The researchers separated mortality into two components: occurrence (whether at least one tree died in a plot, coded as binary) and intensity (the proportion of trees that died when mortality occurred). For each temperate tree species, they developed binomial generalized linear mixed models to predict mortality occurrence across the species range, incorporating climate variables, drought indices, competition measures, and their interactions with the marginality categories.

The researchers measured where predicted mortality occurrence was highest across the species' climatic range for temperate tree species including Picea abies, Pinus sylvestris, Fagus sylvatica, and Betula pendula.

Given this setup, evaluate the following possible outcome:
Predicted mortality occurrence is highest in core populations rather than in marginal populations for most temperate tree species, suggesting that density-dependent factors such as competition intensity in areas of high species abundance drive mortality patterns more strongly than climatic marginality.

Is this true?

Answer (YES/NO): NO